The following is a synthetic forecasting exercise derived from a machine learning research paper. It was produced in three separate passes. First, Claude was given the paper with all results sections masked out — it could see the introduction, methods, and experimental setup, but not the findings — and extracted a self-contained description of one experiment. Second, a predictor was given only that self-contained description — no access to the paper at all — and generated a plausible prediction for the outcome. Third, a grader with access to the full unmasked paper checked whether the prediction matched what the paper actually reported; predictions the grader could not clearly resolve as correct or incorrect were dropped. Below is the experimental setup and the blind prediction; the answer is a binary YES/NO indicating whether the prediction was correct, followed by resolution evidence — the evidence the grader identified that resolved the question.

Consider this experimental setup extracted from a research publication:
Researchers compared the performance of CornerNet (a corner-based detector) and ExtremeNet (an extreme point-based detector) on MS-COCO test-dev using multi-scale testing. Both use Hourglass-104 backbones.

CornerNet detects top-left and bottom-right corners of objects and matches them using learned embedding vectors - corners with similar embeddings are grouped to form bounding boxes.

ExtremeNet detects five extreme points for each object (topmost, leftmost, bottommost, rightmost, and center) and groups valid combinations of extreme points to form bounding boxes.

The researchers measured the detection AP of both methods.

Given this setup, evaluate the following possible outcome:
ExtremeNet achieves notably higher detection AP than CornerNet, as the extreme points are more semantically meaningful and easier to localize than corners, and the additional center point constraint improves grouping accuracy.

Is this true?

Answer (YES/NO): YES